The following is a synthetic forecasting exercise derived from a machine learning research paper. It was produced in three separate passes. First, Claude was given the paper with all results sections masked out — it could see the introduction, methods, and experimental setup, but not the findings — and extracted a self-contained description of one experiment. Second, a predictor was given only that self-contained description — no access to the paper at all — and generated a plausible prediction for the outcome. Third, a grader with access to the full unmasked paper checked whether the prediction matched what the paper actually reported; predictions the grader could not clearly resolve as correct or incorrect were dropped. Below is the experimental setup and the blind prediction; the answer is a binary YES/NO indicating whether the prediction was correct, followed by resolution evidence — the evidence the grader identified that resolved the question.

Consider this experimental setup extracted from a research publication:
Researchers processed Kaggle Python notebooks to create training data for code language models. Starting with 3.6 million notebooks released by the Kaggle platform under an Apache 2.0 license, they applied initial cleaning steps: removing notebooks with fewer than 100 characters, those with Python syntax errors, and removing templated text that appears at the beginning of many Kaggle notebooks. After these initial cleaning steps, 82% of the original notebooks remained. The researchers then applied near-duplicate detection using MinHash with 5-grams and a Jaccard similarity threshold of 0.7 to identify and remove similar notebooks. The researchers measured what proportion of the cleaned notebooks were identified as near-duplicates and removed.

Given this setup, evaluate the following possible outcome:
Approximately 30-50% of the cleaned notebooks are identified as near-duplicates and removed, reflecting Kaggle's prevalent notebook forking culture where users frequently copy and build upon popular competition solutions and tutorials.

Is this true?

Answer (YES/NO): NO